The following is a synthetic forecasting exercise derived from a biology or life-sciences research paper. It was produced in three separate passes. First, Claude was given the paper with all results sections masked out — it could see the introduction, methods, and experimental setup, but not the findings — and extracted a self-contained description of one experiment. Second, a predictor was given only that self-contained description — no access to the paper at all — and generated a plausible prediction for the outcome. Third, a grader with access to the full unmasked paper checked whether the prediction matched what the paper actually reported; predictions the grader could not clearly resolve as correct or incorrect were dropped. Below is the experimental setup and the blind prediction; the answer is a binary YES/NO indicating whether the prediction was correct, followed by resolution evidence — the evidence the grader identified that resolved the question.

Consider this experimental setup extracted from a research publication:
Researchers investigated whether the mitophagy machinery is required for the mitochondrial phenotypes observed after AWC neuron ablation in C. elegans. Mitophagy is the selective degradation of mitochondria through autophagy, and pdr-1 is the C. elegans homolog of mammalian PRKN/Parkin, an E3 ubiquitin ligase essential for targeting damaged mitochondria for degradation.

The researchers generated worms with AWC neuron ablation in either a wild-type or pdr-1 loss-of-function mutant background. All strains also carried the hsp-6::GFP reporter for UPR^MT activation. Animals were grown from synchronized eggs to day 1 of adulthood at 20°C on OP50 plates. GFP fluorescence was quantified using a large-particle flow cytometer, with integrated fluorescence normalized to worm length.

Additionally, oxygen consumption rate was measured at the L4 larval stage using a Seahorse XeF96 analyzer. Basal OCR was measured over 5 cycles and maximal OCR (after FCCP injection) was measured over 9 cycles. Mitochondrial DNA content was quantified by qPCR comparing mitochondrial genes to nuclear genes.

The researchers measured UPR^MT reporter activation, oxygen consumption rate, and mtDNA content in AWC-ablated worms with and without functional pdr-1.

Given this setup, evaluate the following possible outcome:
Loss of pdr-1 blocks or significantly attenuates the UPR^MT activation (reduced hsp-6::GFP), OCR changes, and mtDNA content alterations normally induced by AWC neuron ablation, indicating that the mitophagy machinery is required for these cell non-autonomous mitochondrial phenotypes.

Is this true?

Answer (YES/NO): YES